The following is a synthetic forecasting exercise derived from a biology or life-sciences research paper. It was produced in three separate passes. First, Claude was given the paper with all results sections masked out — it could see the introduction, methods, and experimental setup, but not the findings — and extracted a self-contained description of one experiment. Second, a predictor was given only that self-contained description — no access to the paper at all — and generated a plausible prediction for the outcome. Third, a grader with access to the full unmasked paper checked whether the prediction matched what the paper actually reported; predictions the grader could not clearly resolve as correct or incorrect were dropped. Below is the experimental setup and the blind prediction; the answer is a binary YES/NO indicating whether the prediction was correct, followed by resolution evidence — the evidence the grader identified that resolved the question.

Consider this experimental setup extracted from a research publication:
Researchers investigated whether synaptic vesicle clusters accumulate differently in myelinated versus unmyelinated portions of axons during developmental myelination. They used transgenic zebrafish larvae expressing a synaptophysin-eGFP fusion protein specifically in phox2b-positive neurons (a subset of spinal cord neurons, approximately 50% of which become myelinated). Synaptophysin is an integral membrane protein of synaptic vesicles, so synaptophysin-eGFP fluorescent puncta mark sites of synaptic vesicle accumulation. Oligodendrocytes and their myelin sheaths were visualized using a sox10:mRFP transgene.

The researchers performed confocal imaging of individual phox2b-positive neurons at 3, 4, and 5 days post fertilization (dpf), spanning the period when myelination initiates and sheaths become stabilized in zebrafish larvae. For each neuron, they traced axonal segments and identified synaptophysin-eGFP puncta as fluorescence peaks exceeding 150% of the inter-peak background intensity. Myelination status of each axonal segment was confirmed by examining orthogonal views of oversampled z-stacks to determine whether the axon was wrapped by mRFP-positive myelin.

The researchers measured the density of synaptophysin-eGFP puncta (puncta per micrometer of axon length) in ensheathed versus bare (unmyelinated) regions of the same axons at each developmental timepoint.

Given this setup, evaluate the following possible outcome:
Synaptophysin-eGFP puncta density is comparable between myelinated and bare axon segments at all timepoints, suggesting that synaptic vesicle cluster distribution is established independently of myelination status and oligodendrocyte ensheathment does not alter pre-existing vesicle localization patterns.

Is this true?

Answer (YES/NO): NO